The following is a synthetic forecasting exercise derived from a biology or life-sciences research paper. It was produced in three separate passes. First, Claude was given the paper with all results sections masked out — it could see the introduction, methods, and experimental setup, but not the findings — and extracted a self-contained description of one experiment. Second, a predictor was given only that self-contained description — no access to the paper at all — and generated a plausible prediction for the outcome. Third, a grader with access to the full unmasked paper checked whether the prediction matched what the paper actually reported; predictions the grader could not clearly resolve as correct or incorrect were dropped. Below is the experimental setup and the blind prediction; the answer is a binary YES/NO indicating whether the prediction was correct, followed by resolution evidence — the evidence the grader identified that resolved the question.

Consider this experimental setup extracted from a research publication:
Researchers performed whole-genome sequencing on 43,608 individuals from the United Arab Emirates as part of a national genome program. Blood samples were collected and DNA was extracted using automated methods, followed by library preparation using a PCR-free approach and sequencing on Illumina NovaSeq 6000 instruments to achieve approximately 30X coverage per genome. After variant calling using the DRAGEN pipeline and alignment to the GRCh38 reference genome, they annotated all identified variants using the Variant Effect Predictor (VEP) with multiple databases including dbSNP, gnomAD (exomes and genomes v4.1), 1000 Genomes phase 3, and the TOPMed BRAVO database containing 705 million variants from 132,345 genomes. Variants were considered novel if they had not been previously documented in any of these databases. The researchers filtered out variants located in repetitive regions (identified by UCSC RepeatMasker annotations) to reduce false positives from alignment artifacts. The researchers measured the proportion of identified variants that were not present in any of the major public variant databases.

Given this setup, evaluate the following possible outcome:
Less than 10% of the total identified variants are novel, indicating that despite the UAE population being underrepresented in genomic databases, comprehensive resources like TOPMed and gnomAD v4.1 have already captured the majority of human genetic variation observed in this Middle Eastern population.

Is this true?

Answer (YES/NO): NO